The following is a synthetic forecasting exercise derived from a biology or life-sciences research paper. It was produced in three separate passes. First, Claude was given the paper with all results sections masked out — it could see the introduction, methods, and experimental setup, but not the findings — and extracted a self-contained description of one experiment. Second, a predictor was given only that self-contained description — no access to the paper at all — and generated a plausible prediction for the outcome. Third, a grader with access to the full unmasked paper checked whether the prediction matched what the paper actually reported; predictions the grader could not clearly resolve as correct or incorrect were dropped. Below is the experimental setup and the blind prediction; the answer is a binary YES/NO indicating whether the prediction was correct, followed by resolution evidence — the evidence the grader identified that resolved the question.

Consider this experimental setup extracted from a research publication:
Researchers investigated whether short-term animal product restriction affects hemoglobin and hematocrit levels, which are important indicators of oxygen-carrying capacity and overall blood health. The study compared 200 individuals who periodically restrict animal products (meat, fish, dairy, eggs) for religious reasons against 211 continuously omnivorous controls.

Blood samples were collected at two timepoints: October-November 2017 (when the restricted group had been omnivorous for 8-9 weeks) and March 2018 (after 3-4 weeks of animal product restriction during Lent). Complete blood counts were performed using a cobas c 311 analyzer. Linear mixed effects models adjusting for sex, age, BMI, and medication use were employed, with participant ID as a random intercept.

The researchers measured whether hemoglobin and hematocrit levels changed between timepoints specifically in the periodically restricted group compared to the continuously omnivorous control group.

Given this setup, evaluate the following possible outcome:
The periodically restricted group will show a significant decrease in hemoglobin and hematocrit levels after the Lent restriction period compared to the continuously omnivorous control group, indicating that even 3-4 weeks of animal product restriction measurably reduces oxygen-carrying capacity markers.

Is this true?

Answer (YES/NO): YES